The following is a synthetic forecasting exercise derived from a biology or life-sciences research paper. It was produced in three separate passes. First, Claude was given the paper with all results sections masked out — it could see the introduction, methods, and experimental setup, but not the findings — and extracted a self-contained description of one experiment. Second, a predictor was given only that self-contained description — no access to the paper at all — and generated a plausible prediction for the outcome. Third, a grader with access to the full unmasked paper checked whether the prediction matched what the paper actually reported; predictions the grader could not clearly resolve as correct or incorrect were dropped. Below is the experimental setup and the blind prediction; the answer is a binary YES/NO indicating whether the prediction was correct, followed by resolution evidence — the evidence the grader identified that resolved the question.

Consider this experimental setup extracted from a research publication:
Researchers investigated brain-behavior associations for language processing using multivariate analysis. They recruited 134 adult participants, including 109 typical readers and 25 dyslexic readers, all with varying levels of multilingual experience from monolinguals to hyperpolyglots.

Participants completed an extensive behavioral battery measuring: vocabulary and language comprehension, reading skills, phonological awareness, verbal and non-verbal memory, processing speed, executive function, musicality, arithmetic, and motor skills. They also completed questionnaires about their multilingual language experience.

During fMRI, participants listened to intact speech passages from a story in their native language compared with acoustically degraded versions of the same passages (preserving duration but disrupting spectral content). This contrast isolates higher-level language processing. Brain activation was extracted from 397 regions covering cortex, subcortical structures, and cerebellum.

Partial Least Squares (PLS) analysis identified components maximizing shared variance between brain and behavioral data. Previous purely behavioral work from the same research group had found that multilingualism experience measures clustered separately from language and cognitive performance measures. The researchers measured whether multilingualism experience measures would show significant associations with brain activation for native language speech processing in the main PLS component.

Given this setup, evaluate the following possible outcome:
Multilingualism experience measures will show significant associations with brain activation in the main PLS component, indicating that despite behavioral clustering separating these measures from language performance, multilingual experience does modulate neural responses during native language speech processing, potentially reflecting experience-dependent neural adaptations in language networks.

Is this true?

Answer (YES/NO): YES